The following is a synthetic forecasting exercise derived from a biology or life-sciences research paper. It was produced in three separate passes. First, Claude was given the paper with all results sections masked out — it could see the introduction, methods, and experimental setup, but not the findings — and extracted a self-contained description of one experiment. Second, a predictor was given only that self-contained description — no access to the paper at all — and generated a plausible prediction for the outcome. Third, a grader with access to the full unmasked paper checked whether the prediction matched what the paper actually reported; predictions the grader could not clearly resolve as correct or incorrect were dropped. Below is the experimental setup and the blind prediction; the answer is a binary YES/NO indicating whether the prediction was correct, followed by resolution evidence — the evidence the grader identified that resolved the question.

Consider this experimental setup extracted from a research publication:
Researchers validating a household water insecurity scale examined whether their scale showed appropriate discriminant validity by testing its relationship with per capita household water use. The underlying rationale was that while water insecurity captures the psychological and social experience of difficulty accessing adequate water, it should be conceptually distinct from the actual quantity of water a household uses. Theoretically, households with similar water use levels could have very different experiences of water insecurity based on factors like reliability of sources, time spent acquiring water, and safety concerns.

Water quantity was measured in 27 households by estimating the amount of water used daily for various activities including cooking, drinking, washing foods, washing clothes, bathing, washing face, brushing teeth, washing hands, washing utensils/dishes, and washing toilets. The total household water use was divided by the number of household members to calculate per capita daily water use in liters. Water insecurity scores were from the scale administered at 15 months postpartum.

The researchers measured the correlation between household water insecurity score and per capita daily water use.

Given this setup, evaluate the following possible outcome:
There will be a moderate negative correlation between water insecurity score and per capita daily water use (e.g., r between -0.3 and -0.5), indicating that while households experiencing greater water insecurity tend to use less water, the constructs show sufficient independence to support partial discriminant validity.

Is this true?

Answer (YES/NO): NO